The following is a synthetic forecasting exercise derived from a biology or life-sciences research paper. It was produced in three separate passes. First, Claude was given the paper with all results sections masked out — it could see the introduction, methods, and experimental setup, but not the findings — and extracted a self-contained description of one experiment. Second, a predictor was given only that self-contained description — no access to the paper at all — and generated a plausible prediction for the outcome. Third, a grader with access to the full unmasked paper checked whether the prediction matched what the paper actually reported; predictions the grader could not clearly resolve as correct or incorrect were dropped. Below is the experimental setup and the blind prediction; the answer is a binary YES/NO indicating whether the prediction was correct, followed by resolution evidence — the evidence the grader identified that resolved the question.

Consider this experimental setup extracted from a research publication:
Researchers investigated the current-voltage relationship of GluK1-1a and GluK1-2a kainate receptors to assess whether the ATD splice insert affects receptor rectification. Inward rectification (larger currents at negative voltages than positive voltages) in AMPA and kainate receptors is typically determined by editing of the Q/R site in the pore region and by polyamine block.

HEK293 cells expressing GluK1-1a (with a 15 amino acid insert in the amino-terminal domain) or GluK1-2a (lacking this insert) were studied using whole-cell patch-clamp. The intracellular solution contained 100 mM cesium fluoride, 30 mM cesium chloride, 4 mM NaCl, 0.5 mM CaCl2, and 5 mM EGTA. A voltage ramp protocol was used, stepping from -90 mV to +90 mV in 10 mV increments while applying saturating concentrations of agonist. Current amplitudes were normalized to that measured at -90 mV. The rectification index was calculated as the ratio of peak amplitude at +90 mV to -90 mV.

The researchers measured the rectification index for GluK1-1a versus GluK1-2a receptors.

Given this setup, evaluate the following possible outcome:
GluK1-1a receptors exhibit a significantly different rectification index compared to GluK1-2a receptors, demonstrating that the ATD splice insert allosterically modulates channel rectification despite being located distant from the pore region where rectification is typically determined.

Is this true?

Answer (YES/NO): YES